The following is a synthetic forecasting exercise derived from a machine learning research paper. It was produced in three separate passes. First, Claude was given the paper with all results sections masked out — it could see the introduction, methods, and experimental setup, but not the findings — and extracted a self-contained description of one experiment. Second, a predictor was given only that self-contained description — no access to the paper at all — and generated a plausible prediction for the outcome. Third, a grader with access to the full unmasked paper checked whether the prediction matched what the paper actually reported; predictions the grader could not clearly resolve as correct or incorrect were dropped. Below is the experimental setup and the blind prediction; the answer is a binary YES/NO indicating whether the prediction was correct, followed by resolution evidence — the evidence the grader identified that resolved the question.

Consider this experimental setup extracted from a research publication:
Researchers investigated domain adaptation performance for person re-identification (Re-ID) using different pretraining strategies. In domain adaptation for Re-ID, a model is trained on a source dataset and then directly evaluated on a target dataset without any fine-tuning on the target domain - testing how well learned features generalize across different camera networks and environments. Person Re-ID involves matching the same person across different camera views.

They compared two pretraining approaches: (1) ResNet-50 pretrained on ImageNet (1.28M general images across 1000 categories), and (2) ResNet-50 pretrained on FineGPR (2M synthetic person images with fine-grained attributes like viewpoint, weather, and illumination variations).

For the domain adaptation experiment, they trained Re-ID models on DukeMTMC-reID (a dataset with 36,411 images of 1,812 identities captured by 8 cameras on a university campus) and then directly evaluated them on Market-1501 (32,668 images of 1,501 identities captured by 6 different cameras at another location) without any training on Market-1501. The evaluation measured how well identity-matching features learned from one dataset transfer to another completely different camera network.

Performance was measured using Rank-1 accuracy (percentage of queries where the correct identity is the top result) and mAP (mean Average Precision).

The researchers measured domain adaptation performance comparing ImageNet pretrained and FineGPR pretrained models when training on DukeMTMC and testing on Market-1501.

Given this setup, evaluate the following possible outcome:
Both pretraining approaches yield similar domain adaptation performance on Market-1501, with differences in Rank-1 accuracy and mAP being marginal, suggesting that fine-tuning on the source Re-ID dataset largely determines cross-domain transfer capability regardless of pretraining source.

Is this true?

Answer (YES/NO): NO